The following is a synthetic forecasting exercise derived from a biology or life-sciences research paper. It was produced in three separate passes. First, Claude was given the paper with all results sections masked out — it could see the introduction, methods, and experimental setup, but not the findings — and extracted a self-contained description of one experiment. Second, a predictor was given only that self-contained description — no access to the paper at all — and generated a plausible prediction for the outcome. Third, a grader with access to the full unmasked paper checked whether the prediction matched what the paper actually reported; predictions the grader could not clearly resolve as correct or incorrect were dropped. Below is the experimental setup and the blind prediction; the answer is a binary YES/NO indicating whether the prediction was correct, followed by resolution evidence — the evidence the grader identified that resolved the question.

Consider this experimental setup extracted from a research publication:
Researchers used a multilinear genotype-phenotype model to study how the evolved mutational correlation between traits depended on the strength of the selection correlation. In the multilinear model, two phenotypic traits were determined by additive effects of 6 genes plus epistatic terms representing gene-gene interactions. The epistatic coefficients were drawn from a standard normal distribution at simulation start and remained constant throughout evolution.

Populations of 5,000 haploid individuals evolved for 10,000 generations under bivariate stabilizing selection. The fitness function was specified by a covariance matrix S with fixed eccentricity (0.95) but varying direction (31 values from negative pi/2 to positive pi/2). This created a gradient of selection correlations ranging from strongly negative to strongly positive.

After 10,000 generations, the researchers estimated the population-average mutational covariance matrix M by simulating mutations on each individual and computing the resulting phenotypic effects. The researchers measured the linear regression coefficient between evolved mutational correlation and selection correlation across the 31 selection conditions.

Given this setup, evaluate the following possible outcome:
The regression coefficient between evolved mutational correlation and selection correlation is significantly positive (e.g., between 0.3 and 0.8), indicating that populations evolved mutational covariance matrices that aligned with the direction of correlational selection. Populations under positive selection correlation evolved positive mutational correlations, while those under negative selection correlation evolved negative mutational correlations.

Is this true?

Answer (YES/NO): YES